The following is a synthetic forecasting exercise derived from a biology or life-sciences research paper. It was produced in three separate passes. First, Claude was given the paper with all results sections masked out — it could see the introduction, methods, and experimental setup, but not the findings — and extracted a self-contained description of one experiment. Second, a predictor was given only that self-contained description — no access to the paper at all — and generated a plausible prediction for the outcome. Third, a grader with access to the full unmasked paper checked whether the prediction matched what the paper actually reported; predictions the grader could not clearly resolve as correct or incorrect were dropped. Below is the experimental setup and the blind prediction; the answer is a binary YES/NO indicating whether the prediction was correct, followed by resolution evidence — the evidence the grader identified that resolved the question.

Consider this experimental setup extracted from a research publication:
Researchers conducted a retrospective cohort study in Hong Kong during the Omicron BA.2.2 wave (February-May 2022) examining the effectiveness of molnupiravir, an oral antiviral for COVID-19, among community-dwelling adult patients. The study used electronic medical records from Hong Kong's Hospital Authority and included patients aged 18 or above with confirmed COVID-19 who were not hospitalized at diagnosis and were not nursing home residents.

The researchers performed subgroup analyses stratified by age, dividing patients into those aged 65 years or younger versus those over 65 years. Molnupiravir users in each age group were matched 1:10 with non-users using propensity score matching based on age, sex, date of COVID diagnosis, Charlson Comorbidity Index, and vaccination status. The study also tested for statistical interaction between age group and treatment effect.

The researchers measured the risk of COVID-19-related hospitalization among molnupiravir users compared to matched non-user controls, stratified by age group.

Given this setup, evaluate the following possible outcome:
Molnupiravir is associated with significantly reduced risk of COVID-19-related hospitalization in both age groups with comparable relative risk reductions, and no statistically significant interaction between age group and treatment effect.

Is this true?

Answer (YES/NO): NO